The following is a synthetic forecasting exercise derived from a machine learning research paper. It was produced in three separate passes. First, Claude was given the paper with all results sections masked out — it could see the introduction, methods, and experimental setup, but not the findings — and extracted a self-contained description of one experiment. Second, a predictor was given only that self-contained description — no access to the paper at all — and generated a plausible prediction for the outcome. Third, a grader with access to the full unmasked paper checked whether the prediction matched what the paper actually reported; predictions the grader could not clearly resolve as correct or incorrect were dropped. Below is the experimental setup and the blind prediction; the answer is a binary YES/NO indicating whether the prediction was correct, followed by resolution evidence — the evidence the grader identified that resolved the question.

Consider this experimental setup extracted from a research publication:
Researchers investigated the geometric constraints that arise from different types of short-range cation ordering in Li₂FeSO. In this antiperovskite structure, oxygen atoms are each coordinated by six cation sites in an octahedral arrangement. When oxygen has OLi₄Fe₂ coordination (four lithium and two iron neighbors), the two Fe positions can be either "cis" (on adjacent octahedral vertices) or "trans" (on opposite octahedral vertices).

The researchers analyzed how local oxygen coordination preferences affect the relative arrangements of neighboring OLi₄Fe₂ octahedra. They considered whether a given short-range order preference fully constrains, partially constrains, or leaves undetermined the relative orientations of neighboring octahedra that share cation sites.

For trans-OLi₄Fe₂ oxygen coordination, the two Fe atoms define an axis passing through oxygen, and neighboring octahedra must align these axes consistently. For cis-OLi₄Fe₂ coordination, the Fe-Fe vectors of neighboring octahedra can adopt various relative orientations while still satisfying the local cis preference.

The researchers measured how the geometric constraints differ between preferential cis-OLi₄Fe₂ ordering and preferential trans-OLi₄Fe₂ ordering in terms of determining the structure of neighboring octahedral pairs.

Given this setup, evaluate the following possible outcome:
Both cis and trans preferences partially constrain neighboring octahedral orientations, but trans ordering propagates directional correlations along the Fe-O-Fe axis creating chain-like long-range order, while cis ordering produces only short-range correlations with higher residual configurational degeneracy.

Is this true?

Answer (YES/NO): NO